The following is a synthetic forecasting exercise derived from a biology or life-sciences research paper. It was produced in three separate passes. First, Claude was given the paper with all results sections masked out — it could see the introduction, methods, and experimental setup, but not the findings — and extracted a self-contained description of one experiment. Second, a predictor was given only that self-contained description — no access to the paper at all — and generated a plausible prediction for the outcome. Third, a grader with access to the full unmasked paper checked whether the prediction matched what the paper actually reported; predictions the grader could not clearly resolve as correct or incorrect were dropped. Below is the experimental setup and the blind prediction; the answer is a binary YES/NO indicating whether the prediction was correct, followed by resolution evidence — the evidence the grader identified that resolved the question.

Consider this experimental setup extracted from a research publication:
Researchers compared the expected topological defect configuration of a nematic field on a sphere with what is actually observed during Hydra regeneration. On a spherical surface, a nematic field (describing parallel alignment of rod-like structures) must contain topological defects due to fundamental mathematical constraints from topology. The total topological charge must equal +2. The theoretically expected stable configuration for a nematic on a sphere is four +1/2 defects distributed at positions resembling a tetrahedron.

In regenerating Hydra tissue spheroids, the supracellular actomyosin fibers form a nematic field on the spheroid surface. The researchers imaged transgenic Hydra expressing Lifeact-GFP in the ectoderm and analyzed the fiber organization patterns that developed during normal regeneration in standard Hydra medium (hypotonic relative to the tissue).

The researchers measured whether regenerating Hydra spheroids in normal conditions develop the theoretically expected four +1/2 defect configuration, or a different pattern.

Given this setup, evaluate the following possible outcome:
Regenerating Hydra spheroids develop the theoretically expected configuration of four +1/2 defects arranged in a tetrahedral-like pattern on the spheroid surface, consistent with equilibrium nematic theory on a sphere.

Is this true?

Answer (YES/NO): NO